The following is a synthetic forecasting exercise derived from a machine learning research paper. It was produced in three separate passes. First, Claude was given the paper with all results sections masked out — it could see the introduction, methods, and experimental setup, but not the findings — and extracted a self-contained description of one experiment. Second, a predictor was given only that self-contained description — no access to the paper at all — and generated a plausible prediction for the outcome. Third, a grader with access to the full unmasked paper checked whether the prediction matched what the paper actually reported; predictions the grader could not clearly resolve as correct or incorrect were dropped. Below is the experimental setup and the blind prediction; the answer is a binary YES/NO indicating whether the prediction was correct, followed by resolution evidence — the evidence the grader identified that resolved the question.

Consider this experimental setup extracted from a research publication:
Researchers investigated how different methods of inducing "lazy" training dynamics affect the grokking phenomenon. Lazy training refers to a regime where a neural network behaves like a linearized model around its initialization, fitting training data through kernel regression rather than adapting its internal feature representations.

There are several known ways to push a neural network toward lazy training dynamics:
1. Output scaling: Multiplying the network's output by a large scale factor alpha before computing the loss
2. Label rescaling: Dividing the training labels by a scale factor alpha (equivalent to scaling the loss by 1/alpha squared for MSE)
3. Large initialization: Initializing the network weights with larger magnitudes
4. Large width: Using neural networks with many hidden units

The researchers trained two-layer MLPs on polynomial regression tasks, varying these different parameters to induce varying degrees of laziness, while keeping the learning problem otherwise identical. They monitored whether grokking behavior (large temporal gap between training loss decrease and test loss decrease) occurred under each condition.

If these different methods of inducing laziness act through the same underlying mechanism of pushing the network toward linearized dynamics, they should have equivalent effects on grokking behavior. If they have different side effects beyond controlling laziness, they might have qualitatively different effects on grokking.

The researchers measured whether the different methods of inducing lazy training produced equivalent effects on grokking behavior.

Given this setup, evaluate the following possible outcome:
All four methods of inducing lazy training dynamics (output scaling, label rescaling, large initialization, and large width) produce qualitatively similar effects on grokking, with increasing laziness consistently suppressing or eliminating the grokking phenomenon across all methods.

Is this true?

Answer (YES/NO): NO